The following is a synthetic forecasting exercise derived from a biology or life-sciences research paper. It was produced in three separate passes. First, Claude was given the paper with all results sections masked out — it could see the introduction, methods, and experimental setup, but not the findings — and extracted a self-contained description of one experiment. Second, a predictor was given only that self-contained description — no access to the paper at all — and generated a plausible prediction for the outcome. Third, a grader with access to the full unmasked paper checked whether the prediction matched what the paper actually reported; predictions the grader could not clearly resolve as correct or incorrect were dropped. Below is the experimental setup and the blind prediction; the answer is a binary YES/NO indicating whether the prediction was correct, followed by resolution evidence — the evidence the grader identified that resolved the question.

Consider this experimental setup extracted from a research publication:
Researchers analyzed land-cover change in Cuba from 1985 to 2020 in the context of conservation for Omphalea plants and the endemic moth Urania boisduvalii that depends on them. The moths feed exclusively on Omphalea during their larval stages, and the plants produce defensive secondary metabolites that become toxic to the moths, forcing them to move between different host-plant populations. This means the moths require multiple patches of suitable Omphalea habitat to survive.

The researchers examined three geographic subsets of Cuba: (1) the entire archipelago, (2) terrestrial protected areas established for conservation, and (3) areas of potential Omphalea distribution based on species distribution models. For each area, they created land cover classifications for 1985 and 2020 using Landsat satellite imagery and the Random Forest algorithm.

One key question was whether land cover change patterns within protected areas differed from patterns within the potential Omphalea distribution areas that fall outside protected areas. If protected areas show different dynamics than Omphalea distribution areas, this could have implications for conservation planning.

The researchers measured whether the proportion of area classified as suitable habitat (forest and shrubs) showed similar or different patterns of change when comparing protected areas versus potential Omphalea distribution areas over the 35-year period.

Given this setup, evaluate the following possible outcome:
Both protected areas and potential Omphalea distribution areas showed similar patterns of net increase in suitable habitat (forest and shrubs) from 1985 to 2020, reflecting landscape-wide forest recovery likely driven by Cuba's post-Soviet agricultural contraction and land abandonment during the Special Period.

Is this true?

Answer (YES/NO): NO